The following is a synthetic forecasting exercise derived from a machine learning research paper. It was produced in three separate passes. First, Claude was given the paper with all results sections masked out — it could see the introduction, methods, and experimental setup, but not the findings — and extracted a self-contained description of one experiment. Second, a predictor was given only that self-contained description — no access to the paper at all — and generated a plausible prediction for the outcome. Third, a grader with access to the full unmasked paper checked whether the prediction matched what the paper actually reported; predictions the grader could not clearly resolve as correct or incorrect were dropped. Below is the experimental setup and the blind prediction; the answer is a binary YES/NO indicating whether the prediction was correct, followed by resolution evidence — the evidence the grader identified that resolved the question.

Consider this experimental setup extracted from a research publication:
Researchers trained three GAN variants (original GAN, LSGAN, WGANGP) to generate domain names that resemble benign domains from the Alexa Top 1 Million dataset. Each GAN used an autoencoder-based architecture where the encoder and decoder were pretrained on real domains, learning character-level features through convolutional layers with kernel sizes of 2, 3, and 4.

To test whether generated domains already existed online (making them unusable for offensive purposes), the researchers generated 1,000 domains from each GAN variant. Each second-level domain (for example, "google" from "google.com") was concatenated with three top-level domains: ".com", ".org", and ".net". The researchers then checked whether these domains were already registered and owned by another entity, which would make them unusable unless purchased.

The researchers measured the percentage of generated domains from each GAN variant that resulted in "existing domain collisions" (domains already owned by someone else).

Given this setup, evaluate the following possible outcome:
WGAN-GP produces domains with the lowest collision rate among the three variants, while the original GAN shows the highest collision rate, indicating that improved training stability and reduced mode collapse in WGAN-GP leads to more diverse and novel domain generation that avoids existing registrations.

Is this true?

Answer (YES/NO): YES